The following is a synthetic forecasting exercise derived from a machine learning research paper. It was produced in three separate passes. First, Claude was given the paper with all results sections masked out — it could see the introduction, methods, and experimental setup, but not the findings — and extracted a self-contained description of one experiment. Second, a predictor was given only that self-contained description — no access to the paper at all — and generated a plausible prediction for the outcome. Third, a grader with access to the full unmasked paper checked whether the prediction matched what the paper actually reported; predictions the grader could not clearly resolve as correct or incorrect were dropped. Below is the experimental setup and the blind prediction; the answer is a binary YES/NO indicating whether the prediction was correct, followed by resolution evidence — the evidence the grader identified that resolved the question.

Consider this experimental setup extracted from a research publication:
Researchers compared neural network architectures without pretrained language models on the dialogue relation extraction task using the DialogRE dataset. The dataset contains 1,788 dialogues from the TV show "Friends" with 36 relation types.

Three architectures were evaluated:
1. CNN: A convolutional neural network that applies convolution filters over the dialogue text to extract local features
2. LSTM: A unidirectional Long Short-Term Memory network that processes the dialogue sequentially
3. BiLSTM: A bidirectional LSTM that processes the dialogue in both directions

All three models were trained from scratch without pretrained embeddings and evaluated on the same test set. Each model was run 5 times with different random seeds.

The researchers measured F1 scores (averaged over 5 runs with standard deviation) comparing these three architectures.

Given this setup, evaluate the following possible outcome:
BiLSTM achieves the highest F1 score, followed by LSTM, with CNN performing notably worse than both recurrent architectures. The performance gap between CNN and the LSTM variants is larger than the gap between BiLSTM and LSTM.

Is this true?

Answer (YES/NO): NO